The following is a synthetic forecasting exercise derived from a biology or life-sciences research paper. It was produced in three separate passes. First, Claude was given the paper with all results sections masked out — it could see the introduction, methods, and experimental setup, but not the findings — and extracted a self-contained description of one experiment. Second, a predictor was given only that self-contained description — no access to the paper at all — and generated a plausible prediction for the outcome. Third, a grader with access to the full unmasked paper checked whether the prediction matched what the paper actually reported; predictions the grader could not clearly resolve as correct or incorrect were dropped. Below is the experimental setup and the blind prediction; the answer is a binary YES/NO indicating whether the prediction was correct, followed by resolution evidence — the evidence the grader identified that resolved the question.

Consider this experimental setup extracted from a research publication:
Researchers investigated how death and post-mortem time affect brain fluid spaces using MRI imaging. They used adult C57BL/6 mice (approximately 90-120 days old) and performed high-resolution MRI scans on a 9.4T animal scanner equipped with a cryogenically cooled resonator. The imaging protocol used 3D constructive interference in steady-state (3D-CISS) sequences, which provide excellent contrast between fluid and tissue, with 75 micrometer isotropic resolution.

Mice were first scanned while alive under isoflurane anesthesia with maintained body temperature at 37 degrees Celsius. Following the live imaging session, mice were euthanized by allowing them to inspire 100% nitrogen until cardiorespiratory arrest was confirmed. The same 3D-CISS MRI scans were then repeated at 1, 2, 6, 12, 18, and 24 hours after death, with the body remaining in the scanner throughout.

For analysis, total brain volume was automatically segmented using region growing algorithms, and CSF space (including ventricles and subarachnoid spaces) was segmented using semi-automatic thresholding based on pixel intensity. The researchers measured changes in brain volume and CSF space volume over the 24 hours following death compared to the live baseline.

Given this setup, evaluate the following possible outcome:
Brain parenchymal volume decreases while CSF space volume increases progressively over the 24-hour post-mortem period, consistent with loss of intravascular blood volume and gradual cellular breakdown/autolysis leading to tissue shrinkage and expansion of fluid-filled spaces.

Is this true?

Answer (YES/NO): NO